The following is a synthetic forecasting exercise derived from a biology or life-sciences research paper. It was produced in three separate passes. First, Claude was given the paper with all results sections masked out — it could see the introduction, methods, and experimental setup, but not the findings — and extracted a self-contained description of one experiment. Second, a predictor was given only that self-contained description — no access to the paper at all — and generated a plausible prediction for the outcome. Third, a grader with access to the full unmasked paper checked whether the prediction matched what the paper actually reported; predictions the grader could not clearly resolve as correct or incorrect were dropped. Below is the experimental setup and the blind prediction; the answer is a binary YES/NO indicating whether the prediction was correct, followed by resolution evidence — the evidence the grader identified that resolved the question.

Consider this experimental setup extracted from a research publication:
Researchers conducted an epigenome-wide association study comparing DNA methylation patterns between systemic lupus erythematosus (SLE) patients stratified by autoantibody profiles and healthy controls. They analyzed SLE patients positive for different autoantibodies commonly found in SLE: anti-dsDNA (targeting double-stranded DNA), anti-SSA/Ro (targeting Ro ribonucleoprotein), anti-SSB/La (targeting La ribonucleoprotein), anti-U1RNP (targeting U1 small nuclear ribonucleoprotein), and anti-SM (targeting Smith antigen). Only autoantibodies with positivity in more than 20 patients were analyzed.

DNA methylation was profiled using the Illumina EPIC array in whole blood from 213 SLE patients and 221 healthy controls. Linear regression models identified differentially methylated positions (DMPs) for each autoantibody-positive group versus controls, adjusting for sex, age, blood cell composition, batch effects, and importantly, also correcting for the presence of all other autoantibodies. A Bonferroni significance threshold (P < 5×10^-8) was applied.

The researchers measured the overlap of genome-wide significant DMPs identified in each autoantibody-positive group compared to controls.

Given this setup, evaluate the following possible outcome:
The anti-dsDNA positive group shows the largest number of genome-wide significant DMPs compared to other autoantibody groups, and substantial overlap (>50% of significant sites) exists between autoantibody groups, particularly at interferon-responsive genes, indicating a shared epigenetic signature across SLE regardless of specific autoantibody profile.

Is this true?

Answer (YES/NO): NO